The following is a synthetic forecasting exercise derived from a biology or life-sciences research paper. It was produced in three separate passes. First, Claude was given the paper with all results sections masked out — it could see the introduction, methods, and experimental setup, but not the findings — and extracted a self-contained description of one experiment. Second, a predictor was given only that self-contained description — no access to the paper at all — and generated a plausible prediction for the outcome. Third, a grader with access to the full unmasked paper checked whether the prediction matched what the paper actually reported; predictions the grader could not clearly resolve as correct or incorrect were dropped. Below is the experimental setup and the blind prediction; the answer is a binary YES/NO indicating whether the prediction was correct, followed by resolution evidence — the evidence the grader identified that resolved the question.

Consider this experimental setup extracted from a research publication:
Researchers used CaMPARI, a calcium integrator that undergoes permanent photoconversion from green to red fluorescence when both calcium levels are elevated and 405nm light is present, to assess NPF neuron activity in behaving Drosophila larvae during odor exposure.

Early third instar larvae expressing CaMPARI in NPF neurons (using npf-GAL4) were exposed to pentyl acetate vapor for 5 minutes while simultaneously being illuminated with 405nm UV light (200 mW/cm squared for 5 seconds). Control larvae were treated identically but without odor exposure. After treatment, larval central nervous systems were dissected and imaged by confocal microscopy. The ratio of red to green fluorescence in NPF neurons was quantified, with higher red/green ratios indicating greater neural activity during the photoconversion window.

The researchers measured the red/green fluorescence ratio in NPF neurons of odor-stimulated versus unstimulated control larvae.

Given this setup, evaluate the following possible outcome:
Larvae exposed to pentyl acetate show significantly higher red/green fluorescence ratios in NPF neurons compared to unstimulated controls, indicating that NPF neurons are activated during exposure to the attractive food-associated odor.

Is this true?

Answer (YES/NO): YES